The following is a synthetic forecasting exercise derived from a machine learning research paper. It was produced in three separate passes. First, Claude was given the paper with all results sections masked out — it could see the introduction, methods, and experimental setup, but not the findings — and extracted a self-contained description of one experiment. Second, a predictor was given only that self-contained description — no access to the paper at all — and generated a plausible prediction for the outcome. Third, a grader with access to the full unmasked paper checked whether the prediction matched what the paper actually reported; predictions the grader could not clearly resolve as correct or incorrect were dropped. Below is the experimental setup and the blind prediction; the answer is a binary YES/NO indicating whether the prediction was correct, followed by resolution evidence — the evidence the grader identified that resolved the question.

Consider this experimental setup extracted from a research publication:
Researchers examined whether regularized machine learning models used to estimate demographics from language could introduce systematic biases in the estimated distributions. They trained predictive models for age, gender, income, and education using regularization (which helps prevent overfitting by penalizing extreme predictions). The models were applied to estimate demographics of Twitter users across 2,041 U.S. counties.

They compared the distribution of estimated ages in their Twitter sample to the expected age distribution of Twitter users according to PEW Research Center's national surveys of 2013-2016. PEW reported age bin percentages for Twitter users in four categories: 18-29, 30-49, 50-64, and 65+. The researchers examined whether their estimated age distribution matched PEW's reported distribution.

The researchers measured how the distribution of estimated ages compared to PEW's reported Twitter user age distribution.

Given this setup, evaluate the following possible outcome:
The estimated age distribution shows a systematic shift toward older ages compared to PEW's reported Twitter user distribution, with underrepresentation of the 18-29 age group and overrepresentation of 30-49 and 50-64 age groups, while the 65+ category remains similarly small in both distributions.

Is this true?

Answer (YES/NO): NO